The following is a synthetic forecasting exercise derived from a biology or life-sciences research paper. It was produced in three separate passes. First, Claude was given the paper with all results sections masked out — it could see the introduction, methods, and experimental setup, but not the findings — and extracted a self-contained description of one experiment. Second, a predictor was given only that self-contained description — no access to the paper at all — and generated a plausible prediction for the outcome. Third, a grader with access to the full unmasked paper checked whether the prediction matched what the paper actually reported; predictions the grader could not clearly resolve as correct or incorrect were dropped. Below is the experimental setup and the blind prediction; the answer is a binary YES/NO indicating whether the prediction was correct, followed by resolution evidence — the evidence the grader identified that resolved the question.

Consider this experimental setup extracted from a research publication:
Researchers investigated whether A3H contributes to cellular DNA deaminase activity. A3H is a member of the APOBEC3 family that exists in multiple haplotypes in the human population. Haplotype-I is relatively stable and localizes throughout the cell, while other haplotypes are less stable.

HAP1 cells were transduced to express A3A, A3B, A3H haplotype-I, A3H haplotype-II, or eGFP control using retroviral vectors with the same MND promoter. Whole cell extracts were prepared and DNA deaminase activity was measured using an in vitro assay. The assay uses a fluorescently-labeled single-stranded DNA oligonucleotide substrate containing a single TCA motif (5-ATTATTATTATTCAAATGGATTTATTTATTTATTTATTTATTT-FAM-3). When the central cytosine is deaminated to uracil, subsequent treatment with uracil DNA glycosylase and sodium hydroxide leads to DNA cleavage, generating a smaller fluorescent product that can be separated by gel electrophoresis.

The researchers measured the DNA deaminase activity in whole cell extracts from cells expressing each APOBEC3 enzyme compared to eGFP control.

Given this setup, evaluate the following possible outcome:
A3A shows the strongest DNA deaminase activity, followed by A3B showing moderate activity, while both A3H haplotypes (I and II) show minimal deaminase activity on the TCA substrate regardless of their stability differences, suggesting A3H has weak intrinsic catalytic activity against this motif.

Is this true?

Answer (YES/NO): NO